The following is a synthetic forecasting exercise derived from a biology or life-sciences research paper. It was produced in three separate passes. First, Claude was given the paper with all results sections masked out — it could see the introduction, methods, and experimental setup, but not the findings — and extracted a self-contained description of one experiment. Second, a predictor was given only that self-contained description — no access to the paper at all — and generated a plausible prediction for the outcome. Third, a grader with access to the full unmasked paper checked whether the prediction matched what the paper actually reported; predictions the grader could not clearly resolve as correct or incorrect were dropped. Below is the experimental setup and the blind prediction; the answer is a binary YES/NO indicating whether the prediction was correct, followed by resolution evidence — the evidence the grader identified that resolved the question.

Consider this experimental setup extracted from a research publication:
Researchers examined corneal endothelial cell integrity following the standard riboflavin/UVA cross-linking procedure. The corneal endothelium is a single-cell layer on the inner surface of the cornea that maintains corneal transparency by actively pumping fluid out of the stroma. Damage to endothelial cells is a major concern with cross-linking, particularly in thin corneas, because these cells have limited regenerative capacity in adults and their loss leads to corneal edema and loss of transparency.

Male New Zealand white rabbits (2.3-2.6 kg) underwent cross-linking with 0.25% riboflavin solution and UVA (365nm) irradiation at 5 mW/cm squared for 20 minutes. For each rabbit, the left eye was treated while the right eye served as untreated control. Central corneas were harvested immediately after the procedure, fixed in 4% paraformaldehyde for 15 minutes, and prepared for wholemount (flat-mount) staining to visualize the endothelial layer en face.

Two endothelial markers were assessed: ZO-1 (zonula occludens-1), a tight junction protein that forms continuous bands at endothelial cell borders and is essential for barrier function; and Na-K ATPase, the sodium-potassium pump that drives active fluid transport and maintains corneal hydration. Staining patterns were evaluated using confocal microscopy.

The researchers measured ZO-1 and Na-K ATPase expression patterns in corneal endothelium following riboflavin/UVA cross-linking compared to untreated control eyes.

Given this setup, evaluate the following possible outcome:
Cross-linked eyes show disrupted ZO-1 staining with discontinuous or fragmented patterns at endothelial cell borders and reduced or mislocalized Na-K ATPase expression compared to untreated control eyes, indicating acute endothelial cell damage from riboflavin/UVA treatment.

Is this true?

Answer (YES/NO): YES